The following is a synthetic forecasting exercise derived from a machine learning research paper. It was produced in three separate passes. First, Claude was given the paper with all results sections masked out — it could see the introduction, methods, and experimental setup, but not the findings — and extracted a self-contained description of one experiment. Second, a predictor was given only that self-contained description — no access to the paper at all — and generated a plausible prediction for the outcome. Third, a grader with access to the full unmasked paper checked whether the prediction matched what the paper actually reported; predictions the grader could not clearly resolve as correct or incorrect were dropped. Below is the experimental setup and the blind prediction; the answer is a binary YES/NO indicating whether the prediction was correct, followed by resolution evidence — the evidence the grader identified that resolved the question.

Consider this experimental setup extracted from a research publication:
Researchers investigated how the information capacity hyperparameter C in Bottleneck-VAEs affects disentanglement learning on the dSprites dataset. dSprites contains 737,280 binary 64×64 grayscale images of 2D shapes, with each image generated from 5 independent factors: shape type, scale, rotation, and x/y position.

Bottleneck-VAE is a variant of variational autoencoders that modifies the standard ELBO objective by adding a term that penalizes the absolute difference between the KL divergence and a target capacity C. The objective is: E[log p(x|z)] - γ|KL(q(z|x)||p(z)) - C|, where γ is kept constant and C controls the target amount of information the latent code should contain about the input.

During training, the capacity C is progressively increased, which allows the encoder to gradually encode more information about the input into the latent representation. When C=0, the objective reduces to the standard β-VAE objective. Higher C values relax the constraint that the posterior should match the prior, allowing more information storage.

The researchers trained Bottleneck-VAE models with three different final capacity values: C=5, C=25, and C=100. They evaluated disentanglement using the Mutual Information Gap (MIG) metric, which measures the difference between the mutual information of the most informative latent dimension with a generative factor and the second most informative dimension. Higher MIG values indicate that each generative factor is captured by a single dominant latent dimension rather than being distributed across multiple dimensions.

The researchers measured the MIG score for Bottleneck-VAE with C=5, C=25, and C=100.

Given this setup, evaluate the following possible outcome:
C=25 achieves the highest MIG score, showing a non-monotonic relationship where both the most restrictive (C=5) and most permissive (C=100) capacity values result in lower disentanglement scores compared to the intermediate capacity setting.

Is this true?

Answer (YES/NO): NO